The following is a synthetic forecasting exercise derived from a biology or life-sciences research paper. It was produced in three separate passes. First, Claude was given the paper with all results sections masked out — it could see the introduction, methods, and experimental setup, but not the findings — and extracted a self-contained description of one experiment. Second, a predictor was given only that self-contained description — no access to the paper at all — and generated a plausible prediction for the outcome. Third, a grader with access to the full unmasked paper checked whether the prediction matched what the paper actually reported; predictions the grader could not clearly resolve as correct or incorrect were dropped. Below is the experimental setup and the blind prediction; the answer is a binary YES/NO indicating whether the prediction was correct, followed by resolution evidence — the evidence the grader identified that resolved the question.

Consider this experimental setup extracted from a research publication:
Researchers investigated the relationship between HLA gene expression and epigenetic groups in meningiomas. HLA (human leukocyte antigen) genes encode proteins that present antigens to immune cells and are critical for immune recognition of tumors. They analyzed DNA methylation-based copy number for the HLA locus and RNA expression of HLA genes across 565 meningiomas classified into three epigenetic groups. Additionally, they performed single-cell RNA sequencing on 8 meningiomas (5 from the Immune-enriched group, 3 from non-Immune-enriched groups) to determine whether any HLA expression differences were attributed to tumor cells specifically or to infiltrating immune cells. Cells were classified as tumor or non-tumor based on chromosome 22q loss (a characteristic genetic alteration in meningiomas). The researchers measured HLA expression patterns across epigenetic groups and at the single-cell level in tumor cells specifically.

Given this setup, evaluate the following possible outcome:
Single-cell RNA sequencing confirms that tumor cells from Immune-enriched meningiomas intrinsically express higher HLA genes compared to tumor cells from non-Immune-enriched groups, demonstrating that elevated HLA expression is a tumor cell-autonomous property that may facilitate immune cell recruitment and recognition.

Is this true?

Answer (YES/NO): YES